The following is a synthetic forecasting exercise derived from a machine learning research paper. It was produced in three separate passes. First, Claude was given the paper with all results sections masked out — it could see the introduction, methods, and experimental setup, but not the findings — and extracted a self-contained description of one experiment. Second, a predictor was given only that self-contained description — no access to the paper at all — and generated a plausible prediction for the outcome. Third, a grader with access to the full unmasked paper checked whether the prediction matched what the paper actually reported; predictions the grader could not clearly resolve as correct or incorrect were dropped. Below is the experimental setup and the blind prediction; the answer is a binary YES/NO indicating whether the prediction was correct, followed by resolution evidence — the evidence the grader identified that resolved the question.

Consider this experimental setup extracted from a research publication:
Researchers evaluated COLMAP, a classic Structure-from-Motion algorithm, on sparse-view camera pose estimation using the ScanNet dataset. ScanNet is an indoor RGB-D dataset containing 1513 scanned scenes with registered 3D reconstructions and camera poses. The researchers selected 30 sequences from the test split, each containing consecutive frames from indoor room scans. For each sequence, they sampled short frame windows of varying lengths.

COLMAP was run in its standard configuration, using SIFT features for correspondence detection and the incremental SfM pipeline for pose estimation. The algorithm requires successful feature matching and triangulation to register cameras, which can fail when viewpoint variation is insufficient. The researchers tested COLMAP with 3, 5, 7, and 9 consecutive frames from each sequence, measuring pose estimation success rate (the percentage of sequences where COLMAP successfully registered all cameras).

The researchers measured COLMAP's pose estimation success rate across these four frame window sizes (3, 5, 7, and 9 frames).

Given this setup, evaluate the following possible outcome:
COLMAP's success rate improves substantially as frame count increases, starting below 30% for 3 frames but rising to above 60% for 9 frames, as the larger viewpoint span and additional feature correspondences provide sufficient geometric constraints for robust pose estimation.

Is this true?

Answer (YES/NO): YES